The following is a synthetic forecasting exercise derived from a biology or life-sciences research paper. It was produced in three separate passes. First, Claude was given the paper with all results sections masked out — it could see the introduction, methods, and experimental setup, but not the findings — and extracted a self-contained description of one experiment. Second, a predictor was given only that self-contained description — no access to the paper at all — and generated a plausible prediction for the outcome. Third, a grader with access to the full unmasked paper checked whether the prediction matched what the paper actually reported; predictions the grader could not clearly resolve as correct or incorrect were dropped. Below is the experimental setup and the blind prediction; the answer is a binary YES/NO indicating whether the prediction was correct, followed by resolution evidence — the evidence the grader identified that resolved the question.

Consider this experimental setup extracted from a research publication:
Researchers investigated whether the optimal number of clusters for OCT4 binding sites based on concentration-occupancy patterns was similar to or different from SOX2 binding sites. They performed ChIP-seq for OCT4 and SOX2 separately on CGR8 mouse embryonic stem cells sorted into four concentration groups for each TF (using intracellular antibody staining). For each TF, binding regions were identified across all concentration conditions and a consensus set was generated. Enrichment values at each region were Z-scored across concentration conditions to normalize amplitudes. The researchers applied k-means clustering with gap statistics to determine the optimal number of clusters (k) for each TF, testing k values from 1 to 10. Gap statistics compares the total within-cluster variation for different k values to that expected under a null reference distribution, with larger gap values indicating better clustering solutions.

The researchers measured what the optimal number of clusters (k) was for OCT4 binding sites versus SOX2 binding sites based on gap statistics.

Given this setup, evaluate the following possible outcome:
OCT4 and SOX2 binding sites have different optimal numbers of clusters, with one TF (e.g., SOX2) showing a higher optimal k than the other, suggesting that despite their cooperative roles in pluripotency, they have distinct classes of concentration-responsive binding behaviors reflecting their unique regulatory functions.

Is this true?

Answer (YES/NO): YES